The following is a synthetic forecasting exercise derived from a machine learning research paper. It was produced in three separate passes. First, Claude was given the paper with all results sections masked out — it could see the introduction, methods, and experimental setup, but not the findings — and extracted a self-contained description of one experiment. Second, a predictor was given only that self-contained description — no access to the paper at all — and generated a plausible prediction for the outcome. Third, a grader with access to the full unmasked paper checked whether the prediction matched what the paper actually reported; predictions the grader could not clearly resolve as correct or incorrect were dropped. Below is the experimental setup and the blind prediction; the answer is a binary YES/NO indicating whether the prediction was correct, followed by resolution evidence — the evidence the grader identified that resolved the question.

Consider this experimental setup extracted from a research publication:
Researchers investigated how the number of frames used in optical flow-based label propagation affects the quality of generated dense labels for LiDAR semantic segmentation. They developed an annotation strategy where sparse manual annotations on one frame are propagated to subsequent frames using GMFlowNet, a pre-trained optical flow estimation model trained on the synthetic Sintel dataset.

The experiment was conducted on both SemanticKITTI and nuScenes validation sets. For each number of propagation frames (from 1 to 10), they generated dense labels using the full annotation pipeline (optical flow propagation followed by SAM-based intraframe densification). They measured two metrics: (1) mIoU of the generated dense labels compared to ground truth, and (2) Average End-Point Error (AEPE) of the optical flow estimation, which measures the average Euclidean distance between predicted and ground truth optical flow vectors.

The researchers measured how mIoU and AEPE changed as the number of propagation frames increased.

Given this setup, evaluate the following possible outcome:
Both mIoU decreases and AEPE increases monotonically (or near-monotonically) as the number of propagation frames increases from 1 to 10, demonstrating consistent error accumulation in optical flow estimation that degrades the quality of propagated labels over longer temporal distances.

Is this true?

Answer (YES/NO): NO